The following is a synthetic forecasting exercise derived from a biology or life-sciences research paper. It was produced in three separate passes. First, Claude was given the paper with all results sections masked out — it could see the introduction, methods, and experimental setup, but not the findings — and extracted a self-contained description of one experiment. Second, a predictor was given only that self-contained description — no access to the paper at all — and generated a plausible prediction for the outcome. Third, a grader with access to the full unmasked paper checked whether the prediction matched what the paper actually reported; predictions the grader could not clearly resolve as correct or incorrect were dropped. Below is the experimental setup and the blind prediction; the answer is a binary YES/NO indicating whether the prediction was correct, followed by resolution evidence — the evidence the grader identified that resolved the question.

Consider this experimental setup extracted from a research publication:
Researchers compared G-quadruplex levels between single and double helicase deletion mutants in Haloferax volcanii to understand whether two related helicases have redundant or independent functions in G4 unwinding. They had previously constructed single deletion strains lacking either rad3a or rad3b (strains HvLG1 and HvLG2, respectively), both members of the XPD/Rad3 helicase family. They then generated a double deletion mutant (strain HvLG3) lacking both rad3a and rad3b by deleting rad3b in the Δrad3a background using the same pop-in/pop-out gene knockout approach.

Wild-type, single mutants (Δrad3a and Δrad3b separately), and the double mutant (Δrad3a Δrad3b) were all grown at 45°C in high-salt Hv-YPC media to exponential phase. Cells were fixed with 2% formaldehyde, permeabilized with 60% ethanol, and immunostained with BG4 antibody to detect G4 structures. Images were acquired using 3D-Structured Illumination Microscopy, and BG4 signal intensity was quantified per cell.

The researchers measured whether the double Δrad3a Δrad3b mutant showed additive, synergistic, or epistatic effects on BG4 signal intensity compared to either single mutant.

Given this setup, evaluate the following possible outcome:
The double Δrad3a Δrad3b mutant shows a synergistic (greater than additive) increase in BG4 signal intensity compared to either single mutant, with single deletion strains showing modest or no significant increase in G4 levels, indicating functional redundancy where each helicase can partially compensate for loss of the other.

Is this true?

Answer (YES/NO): NO